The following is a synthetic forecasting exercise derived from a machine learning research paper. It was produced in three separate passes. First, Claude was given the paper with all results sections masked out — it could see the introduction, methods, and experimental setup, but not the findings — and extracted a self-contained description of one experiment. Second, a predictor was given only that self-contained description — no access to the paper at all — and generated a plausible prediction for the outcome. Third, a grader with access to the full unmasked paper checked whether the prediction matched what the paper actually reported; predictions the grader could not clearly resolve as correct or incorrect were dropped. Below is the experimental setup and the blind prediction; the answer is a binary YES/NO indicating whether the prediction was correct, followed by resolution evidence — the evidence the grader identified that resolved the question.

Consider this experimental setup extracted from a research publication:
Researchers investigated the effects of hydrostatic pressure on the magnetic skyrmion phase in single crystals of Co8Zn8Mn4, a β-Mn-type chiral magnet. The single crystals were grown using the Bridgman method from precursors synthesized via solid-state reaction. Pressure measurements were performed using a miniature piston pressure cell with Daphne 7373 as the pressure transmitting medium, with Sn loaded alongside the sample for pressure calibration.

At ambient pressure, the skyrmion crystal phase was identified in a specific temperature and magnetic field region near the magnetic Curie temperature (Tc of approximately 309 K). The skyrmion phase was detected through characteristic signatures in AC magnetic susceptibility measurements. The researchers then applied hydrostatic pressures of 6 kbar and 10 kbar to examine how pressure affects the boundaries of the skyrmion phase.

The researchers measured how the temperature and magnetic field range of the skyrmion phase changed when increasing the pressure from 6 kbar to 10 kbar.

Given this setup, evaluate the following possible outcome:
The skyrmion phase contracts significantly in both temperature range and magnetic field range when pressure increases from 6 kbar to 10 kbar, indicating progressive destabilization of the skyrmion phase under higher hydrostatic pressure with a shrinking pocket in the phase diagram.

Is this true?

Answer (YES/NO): NO